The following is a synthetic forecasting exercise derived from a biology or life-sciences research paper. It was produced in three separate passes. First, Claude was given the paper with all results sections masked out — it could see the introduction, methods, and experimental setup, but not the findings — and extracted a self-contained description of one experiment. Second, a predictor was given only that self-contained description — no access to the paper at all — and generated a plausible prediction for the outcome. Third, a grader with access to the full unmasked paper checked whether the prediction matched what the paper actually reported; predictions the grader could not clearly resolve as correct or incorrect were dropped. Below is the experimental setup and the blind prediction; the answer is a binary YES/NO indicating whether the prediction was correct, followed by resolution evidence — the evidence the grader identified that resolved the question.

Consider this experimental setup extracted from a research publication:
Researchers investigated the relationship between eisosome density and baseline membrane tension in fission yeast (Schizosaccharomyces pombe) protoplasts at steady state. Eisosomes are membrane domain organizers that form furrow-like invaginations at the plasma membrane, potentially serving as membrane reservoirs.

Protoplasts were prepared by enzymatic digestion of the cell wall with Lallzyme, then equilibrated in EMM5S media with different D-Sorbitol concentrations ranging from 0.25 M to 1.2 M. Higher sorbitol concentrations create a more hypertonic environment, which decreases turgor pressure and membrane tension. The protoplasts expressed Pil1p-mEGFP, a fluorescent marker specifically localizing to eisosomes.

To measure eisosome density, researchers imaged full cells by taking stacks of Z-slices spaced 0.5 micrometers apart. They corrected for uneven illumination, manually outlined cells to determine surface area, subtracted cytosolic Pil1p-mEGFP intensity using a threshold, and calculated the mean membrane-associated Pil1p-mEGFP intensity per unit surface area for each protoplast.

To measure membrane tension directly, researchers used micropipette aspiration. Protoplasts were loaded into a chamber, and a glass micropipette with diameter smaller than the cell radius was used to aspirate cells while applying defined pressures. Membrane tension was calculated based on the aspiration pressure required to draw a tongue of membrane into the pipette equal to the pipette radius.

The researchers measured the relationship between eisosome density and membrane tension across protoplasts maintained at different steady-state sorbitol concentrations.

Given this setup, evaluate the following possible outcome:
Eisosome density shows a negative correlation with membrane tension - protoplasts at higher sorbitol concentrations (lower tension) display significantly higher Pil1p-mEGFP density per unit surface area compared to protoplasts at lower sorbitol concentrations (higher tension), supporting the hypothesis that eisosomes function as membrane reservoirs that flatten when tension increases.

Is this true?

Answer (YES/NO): YES